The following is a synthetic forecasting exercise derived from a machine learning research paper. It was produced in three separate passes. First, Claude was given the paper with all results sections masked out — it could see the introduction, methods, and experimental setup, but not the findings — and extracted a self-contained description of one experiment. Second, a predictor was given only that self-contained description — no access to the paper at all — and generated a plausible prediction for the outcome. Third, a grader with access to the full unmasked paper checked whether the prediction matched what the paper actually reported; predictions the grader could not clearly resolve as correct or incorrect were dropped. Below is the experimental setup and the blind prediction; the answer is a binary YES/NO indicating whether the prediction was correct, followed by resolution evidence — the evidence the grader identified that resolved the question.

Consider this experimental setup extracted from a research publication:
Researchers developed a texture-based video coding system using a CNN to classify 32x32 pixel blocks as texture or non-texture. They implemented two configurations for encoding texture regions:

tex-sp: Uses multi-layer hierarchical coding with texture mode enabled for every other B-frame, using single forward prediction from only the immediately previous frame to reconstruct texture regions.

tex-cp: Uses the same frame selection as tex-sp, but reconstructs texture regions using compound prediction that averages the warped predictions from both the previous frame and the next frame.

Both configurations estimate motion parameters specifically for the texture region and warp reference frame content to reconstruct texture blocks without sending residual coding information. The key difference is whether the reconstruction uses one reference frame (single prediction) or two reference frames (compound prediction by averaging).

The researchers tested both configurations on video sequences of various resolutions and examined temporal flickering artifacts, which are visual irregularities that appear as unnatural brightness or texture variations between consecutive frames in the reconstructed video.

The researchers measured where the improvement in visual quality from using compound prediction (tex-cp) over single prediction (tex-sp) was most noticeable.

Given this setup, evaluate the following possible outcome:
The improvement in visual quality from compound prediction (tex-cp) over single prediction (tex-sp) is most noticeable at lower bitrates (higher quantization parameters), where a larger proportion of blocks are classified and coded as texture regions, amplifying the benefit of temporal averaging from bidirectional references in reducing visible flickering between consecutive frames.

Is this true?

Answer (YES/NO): NO